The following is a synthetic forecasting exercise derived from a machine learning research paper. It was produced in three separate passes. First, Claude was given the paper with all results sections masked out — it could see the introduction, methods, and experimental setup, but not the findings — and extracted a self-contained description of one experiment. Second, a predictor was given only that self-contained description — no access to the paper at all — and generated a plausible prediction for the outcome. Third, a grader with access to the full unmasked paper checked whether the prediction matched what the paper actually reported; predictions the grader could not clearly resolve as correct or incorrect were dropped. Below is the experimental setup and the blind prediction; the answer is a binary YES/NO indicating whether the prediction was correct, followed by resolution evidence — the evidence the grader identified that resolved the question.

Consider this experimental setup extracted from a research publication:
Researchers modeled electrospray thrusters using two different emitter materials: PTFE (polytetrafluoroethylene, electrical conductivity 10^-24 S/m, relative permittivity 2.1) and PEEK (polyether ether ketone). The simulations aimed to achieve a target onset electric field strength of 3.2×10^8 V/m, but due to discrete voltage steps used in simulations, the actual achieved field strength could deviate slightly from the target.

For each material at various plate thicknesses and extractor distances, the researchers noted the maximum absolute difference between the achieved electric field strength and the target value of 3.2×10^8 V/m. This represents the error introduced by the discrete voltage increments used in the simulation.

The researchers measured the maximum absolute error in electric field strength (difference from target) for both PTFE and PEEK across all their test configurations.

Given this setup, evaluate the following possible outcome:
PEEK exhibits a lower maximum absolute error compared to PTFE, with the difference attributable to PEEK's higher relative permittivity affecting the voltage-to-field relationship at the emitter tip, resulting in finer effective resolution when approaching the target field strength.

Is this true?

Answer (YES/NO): NO